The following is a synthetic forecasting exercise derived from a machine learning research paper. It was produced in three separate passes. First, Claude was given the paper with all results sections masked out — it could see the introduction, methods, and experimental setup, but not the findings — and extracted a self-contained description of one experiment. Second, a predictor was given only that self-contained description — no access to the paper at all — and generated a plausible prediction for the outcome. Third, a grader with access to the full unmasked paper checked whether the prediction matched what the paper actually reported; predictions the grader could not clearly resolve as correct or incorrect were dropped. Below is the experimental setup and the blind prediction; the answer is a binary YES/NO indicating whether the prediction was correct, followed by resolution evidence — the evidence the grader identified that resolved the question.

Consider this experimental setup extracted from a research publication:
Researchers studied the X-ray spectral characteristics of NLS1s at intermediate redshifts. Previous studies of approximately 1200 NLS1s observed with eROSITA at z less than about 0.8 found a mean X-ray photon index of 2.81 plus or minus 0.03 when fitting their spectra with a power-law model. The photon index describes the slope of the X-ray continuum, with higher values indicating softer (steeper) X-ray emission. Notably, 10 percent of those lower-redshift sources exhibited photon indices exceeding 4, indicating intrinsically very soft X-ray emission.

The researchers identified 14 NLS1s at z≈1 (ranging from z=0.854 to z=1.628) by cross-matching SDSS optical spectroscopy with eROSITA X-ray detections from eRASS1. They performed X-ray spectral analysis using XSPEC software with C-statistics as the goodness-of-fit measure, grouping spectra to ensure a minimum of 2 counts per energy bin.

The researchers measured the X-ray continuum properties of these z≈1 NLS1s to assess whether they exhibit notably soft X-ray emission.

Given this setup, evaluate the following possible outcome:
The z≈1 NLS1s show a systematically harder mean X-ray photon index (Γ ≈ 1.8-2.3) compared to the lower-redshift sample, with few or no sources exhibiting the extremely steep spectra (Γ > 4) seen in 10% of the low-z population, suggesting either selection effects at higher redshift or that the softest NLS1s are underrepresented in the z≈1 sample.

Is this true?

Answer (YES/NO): NO